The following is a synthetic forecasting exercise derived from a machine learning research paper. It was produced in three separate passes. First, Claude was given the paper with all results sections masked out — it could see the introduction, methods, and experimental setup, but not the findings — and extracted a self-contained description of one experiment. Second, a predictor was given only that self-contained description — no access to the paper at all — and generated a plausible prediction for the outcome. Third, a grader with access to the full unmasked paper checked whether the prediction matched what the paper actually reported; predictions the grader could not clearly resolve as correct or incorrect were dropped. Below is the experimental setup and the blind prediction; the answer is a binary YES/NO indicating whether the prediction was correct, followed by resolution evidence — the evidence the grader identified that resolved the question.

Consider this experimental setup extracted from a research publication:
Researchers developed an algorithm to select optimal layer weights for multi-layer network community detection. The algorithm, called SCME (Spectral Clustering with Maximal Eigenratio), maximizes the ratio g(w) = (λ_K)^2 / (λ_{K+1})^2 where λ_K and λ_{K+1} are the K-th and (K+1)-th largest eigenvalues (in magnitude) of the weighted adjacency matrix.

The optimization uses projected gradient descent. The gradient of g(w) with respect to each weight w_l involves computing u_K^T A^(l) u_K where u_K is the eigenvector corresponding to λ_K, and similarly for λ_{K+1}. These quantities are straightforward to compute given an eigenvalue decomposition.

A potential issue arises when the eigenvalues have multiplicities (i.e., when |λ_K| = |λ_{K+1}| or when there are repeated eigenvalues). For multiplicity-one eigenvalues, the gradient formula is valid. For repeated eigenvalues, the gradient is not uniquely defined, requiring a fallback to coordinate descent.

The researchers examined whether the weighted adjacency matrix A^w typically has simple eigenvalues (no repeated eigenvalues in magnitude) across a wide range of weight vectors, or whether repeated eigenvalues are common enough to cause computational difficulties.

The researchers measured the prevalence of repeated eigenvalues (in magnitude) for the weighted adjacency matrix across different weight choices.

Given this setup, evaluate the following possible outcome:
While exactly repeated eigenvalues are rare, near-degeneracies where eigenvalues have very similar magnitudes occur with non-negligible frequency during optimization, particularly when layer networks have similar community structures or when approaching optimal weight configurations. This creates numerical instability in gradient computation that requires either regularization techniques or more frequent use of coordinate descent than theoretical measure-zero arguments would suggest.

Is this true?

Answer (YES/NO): NO